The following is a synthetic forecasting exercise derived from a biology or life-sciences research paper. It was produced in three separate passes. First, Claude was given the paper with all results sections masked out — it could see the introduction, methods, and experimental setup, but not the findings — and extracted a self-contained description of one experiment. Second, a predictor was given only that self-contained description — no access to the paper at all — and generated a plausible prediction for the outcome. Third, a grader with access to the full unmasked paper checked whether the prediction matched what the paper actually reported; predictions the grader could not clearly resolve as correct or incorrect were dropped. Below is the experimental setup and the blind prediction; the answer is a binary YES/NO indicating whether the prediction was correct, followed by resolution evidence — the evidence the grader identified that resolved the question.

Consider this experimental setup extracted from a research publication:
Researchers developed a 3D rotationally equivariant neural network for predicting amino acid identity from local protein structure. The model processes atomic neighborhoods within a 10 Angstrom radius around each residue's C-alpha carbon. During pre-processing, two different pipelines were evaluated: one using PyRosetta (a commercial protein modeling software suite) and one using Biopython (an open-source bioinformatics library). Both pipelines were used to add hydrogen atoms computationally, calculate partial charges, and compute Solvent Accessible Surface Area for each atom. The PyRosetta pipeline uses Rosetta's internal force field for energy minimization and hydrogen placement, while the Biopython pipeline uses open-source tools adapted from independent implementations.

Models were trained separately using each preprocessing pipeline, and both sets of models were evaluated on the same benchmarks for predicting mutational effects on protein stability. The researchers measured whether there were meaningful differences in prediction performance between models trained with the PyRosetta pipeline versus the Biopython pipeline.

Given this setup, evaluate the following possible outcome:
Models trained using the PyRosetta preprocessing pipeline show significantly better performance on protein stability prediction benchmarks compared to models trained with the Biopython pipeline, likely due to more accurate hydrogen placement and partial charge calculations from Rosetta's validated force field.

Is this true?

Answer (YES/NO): NO